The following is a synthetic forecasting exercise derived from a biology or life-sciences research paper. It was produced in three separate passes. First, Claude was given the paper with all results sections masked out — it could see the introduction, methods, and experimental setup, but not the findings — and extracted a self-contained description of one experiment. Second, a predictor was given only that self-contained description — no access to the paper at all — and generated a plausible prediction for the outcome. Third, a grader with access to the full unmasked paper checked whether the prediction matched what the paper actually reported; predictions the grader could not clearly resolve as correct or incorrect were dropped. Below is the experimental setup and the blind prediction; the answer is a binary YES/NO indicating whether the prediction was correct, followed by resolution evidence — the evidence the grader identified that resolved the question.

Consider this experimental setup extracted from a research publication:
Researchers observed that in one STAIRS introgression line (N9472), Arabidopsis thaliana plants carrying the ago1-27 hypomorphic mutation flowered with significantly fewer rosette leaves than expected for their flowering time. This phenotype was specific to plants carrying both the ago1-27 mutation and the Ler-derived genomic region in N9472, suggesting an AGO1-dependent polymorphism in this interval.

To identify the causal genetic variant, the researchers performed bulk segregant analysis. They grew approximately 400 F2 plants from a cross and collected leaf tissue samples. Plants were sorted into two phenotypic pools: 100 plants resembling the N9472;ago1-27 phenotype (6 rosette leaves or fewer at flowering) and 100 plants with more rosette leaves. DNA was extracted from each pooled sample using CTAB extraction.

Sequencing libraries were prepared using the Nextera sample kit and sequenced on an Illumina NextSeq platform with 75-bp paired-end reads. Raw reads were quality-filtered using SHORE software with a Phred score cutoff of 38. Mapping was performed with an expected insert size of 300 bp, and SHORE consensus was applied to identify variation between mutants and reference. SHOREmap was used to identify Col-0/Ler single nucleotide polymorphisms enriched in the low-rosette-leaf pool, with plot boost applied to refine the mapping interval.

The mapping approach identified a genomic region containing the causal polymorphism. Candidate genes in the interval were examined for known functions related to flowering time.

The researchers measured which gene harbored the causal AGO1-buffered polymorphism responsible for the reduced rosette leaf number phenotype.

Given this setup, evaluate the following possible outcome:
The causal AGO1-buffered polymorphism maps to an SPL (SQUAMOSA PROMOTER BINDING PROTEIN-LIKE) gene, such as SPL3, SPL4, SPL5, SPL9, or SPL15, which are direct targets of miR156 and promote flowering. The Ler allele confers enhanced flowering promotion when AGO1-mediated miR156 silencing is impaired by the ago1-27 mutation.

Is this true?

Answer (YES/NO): NO